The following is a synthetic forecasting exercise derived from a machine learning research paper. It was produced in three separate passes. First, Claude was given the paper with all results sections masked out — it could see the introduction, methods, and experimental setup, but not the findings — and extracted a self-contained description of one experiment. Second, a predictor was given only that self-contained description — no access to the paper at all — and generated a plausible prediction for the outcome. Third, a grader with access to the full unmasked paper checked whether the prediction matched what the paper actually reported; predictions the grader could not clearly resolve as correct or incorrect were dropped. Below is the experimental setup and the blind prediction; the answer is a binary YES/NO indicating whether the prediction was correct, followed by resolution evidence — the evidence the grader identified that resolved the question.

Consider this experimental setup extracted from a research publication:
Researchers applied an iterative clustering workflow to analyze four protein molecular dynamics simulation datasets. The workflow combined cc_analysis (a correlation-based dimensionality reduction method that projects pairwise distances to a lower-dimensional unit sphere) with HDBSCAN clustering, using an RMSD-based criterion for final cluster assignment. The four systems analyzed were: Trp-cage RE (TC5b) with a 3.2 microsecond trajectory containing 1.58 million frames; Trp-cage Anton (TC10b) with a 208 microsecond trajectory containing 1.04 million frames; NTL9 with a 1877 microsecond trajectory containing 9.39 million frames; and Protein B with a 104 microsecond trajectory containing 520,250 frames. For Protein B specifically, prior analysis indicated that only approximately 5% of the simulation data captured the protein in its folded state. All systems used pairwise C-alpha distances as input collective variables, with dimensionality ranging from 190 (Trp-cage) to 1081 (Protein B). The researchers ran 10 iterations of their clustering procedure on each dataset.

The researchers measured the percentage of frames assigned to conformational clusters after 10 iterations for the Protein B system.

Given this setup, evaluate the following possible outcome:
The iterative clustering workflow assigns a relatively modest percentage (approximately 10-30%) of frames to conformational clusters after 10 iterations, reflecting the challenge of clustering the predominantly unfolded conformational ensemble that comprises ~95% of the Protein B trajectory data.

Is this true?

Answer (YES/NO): YES